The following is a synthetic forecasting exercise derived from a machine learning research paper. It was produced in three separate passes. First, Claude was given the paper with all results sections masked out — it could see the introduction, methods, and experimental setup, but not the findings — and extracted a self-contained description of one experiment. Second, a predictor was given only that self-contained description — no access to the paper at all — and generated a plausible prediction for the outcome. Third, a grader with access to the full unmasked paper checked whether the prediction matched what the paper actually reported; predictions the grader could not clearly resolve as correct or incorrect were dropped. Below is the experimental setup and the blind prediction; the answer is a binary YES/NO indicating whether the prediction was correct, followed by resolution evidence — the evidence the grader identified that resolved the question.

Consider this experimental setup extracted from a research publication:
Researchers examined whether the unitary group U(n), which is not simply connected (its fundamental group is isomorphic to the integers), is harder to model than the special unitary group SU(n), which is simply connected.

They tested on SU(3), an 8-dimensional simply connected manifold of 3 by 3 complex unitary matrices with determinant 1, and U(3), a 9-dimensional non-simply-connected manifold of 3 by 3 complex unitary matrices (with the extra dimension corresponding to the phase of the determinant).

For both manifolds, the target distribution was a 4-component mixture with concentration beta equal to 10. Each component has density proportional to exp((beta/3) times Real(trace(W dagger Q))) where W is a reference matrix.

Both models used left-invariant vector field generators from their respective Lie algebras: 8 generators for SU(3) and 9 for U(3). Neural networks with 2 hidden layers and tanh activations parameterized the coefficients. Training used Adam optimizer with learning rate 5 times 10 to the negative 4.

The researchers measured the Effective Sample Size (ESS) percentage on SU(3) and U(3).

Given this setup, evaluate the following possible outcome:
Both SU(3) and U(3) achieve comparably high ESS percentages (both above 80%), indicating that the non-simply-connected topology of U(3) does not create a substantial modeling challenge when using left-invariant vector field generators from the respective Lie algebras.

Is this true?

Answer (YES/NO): NO